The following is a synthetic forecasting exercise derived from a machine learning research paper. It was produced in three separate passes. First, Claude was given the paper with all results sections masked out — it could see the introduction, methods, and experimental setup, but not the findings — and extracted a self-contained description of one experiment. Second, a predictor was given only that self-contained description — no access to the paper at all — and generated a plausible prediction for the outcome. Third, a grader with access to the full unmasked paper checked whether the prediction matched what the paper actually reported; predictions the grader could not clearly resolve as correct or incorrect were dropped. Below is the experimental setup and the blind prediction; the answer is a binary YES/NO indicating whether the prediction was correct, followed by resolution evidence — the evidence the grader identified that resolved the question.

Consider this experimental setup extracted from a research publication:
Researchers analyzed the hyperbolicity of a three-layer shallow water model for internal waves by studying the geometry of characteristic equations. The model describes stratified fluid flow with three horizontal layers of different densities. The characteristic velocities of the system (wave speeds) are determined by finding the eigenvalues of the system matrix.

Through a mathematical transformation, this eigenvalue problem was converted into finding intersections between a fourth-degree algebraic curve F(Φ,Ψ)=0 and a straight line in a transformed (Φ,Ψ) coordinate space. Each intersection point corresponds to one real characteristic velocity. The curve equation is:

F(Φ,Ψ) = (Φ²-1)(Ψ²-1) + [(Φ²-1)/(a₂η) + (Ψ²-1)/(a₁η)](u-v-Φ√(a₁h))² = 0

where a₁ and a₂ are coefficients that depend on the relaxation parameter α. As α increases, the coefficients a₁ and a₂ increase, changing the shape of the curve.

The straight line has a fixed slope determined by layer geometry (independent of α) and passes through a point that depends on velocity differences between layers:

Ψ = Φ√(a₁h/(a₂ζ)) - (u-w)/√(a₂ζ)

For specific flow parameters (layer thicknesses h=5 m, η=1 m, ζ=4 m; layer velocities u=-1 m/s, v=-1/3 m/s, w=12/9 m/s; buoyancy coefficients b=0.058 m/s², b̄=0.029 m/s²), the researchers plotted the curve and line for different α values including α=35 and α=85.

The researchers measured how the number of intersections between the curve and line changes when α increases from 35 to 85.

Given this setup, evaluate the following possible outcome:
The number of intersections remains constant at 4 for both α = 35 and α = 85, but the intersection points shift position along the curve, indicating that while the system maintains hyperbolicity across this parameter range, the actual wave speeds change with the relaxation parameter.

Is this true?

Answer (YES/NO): NO